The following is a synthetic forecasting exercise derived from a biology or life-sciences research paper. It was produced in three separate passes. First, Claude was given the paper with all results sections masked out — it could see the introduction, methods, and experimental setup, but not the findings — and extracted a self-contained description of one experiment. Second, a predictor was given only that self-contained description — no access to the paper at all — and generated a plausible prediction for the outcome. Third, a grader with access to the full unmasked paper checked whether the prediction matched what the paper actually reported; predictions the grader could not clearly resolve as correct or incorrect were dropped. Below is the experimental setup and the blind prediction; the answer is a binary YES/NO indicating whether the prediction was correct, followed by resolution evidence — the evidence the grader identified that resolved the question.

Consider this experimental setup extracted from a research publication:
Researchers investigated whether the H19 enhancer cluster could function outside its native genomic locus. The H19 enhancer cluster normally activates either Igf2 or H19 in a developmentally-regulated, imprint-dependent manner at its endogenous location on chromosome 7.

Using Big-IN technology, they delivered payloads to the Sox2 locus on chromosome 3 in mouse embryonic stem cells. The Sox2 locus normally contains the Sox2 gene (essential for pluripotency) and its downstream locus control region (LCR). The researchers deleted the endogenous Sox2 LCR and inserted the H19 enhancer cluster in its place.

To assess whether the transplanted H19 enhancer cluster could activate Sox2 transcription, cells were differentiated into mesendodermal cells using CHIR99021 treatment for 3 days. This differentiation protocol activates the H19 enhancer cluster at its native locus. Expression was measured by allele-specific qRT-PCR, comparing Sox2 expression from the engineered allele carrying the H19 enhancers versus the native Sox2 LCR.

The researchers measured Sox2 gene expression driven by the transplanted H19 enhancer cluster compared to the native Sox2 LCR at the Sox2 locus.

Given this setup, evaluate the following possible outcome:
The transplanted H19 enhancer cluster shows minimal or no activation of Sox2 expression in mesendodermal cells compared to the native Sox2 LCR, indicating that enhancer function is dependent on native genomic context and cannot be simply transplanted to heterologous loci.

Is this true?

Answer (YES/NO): YES